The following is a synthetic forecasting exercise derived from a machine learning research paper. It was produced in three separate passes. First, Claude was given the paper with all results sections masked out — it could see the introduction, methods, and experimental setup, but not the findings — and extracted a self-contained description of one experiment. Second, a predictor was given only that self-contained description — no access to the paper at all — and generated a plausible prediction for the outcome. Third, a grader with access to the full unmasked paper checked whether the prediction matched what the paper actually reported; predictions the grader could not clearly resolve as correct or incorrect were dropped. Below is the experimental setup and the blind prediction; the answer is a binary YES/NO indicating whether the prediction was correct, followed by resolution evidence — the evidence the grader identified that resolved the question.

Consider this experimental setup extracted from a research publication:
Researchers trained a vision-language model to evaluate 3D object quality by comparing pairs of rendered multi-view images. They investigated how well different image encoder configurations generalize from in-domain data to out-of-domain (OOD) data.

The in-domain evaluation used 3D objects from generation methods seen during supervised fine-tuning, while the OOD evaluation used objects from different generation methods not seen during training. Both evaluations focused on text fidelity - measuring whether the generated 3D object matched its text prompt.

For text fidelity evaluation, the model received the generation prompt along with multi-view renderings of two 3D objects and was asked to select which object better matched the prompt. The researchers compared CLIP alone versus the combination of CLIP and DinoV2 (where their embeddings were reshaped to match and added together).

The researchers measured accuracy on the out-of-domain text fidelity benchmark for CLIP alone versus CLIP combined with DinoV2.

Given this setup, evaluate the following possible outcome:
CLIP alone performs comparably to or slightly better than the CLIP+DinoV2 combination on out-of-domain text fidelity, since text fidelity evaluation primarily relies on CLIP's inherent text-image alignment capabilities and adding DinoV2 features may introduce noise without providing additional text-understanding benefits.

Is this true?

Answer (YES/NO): NO